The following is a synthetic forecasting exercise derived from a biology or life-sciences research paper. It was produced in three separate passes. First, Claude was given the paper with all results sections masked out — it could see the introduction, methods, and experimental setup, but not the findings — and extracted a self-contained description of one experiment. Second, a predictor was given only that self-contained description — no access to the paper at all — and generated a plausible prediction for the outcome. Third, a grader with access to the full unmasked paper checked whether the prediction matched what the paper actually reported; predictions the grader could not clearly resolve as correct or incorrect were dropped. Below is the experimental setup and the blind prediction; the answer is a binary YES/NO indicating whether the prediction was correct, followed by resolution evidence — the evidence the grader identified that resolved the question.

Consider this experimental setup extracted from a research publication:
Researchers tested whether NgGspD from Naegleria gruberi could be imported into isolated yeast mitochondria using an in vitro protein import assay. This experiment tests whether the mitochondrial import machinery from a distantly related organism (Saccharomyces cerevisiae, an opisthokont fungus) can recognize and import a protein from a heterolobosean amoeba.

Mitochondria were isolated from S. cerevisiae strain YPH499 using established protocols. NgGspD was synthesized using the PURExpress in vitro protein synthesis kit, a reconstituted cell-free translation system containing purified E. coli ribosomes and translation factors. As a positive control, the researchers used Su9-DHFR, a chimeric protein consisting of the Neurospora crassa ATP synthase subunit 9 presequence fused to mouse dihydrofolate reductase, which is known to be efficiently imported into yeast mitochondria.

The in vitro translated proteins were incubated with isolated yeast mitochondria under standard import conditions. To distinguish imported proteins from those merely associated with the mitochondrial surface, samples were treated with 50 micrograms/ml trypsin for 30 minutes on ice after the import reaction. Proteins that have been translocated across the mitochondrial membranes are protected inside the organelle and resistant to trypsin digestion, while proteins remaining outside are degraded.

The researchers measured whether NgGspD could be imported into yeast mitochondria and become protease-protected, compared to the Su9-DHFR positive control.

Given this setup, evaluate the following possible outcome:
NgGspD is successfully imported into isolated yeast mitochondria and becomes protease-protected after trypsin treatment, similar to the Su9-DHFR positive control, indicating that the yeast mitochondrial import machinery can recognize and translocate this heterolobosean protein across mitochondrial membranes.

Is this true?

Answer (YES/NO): YES